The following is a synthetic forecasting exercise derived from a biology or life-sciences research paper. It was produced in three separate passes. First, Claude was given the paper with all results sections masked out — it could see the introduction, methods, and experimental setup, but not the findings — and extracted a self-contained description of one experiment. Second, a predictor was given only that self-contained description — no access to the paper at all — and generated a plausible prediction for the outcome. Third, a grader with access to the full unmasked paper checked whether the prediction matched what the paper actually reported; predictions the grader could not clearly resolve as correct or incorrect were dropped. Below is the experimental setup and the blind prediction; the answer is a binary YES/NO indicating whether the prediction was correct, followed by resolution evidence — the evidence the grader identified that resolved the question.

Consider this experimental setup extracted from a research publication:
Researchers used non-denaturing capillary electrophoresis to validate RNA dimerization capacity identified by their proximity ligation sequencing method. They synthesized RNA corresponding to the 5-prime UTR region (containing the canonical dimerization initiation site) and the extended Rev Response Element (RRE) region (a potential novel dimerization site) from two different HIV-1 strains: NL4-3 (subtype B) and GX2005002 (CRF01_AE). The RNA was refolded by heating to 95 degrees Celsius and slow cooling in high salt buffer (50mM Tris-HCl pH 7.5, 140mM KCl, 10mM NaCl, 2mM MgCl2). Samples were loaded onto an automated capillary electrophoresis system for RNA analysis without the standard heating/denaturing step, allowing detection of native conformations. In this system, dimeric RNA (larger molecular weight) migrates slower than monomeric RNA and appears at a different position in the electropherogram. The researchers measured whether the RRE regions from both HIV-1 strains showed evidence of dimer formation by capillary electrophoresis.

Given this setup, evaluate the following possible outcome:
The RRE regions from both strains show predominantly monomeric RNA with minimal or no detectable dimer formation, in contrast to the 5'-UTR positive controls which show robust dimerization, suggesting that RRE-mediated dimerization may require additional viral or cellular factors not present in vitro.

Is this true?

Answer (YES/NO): NO